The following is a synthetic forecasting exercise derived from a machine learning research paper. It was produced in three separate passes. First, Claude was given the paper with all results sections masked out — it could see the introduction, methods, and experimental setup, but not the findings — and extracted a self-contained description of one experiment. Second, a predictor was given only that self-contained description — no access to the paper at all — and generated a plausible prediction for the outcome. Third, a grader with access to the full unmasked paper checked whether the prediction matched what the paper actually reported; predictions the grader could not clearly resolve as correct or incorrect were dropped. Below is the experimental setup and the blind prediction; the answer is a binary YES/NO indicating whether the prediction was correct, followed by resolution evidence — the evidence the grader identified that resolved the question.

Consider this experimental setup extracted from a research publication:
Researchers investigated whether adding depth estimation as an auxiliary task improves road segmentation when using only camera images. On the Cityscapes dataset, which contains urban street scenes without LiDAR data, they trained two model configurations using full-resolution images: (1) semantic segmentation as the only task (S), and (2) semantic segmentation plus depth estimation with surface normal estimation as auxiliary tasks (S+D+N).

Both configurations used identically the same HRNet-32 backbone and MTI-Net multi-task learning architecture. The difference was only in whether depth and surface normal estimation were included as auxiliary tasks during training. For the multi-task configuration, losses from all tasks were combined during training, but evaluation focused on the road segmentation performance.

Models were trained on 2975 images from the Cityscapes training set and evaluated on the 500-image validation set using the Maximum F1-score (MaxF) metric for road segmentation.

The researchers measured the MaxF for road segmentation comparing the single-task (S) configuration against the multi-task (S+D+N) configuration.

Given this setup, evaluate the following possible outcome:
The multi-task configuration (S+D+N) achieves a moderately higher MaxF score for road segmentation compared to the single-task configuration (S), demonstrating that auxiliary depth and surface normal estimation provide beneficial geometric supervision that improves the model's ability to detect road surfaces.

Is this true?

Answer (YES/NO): NO